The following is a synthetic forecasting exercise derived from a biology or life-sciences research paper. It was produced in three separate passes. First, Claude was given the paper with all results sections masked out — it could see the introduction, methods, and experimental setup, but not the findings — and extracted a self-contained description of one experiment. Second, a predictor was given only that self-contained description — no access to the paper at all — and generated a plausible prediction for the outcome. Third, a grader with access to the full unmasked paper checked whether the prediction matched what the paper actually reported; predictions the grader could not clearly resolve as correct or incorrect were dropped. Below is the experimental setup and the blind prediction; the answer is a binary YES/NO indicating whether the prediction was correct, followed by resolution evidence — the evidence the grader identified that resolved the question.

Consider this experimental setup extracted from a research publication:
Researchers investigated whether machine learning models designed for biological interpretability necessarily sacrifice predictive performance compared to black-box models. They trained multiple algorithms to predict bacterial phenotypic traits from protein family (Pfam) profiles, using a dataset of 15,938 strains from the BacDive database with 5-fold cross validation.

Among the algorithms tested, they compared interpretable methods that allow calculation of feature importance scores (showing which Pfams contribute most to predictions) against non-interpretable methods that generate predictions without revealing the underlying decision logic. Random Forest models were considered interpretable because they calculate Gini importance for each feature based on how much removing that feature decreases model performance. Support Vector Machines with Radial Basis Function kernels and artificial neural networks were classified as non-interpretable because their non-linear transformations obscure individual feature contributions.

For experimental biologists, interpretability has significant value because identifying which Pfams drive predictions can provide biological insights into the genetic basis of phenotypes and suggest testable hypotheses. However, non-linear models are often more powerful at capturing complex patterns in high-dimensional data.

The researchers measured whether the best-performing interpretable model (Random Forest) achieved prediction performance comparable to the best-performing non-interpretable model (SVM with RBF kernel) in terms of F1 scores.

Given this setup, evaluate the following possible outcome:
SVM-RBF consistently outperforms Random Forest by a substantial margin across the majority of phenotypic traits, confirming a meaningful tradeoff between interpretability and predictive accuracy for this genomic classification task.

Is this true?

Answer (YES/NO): NO